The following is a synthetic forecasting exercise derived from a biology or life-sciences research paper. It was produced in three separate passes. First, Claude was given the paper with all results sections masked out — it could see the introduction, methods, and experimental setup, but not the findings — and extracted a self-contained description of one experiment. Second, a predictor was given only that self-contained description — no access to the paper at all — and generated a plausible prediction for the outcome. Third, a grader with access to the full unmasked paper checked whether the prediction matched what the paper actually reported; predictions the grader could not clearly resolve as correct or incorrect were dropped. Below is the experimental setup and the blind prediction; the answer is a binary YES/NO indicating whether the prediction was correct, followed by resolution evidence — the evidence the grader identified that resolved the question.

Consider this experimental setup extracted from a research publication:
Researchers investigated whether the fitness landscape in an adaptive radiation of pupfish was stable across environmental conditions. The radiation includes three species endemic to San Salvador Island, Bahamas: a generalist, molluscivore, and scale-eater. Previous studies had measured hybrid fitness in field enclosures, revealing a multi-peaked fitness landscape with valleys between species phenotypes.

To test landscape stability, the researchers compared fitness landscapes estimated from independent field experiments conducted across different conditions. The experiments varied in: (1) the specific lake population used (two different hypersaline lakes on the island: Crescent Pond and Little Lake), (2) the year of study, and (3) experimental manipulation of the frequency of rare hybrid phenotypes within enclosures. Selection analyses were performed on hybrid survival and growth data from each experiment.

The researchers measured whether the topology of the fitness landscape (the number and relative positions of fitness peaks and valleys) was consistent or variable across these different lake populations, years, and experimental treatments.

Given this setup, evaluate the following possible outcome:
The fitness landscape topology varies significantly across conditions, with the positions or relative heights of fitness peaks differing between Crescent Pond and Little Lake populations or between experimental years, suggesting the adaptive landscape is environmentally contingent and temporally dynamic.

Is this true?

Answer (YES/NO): NO